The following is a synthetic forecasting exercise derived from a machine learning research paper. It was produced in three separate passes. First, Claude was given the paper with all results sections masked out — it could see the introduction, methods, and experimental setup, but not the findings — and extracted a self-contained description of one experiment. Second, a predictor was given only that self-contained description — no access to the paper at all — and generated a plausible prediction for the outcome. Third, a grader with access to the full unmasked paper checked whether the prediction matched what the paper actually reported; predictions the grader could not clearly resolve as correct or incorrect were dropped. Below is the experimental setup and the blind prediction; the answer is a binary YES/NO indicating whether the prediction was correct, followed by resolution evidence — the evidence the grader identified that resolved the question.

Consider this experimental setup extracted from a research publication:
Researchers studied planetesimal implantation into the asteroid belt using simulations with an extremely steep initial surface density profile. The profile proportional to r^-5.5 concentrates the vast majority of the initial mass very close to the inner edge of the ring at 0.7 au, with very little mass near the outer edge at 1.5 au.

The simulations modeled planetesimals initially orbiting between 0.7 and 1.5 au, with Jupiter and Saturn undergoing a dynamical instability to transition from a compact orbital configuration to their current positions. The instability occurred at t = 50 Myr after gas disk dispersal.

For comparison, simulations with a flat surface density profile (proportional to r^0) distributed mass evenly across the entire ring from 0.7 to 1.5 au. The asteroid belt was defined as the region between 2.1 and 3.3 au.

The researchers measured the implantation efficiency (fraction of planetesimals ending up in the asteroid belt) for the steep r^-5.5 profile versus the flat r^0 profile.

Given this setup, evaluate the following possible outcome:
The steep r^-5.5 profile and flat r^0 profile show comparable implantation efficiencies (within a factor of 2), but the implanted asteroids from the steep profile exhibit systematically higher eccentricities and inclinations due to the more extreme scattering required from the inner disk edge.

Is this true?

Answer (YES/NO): NO